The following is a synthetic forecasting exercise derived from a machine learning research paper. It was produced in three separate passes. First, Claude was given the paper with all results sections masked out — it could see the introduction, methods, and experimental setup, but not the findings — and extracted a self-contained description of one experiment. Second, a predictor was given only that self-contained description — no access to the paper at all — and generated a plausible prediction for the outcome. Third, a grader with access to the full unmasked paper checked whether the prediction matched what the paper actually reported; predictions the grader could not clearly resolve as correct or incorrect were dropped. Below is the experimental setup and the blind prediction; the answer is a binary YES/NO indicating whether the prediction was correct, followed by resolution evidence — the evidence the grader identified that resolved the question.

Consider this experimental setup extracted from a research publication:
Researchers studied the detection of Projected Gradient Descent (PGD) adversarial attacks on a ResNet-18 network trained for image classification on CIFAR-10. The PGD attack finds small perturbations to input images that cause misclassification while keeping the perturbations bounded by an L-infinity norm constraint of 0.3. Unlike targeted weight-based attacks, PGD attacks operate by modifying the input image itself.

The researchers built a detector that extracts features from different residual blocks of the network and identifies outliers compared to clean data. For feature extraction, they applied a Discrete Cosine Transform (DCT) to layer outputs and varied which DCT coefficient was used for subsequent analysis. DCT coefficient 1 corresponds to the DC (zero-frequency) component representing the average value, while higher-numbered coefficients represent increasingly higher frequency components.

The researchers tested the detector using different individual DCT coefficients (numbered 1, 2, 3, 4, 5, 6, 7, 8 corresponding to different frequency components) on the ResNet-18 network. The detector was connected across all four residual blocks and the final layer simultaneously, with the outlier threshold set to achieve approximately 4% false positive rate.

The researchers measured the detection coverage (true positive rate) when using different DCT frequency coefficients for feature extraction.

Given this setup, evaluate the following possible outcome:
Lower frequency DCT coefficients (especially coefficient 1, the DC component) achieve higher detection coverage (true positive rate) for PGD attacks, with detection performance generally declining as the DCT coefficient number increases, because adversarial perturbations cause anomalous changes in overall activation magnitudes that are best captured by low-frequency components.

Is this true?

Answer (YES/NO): YES